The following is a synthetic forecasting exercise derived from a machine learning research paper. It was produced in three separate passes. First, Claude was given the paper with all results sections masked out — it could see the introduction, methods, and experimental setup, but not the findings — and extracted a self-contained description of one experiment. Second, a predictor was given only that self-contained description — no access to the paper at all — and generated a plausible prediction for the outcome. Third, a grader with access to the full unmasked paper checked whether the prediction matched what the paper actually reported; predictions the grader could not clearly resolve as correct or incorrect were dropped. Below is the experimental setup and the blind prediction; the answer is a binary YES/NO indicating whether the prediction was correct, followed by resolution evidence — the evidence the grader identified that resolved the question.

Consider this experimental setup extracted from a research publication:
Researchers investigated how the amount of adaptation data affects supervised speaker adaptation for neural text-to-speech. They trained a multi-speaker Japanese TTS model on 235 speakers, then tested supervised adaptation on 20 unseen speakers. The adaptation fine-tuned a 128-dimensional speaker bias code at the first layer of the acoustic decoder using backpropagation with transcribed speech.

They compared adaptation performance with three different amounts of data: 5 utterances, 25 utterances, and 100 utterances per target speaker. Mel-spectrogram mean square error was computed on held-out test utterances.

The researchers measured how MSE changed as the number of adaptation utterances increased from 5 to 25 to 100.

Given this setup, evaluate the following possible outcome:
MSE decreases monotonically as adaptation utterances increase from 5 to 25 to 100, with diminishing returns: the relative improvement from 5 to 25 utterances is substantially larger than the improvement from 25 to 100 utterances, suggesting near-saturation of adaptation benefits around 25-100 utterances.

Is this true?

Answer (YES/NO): YES